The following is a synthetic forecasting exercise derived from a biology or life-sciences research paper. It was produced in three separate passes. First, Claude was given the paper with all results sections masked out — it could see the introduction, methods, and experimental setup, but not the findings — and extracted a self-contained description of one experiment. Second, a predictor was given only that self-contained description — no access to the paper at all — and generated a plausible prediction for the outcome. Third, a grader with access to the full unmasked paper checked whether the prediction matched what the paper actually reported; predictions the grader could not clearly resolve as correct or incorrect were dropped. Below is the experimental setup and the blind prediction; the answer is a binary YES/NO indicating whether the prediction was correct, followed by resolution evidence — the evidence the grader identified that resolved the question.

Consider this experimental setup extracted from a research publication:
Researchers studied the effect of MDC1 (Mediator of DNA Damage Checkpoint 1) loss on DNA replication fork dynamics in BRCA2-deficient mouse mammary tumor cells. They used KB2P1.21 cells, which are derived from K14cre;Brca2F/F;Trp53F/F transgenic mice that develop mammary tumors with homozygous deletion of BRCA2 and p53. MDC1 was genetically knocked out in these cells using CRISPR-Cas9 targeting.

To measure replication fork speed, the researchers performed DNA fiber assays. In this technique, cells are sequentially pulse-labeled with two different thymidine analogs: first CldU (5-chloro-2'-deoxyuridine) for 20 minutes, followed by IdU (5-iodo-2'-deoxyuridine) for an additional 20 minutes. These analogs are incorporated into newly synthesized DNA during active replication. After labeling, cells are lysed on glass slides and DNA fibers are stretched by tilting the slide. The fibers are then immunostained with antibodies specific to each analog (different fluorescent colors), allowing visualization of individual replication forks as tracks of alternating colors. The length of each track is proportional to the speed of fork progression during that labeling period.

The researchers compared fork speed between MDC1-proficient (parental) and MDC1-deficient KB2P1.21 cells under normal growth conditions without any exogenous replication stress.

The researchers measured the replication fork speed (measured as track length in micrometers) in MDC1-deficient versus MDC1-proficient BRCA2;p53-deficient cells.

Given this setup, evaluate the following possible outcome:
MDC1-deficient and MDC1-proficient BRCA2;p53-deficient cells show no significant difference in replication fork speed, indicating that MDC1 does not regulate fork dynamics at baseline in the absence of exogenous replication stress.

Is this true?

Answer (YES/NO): NO